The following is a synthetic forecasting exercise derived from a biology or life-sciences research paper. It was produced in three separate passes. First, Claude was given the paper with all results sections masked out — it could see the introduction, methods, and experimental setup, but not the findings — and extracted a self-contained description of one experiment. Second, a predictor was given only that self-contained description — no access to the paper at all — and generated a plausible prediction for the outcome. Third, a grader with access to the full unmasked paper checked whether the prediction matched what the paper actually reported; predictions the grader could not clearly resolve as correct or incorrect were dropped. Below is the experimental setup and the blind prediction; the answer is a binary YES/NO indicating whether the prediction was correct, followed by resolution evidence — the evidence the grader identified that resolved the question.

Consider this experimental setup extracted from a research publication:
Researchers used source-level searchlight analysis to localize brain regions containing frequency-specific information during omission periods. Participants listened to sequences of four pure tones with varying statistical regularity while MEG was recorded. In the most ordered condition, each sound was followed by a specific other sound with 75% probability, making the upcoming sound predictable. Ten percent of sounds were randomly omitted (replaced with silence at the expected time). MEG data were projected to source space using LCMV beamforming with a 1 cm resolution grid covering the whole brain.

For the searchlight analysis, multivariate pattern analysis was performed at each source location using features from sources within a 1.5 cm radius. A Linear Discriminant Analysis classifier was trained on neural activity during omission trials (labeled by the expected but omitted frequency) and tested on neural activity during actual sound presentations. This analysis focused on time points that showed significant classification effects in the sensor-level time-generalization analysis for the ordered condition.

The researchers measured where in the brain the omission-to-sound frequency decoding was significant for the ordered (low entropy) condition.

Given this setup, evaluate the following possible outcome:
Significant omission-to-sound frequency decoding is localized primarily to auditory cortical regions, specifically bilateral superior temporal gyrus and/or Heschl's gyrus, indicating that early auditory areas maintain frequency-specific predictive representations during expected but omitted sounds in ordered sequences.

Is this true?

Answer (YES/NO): NO